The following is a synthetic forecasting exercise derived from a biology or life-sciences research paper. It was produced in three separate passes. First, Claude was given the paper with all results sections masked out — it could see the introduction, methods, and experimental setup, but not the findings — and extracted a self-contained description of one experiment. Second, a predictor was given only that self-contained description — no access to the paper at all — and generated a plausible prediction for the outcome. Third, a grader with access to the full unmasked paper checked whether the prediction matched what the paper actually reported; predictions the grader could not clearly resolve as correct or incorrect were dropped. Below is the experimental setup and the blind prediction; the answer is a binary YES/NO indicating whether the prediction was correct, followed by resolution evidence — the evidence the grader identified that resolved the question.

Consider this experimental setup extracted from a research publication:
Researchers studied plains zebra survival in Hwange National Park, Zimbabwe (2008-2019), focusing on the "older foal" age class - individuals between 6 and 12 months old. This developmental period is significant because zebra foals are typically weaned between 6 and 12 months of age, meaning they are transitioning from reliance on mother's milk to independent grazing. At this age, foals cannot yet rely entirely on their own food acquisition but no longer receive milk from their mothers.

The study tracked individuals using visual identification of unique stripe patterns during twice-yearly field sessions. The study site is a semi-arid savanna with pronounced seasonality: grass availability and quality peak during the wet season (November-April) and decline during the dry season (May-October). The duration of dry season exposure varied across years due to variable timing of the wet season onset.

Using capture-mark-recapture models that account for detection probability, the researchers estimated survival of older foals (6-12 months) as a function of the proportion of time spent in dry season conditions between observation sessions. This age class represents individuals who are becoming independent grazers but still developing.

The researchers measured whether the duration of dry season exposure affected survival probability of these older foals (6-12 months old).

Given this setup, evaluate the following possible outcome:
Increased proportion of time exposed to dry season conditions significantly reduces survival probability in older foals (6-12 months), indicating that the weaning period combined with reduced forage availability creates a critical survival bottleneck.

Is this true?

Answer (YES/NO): YES